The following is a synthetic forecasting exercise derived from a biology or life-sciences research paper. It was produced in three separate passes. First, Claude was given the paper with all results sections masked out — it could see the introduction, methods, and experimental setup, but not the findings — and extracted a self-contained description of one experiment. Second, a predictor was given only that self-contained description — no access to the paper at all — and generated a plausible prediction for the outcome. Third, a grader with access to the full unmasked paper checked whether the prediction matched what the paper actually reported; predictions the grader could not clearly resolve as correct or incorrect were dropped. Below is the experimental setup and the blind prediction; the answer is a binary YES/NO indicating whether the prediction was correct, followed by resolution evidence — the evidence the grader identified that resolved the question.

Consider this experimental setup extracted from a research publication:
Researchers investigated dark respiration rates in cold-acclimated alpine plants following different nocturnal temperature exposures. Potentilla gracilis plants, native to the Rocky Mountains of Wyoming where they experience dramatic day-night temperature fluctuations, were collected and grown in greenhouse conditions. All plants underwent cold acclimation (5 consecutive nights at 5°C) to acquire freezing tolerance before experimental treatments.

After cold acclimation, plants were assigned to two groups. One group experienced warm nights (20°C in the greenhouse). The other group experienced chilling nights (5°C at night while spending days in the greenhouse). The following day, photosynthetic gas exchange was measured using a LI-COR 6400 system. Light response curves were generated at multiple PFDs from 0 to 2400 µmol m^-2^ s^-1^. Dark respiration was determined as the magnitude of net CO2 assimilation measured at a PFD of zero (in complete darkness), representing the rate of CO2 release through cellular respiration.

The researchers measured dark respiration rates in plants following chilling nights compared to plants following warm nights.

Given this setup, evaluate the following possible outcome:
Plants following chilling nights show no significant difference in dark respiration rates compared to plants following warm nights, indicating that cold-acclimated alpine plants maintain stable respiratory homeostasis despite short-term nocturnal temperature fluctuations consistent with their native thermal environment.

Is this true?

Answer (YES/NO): NO